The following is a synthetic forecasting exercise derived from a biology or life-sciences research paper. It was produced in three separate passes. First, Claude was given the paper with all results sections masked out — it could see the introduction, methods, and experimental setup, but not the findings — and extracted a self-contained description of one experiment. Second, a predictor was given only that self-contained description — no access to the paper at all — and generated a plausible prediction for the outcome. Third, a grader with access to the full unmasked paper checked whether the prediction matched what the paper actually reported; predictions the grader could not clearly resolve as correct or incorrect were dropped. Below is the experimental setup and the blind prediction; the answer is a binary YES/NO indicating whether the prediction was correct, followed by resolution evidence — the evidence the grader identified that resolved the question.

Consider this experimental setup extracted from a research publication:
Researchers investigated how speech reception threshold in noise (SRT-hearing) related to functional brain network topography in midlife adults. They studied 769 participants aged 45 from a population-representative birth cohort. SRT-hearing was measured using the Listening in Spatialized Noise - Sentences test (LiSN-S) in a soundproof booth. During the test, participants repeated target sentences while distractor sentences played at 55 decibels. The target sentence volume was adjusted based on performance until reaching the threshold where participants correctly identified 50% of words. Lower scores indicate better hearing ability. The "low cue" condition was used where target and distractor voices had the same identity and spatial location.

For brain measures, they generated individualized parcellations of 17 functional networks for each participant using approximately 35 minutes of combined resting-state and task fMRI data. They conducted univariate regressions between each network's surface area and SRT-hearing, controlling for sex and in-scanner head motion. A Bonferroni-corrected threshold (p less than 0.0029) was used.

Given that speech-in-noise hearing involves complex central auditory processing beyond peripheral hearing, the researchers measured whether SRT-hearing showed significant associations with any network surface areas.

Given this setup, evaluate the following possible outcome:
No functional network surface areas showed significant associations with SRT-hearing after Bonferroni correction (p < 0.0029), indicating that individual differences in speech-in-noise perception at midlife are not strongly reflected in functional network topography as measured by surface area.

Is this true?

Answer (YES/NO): YES